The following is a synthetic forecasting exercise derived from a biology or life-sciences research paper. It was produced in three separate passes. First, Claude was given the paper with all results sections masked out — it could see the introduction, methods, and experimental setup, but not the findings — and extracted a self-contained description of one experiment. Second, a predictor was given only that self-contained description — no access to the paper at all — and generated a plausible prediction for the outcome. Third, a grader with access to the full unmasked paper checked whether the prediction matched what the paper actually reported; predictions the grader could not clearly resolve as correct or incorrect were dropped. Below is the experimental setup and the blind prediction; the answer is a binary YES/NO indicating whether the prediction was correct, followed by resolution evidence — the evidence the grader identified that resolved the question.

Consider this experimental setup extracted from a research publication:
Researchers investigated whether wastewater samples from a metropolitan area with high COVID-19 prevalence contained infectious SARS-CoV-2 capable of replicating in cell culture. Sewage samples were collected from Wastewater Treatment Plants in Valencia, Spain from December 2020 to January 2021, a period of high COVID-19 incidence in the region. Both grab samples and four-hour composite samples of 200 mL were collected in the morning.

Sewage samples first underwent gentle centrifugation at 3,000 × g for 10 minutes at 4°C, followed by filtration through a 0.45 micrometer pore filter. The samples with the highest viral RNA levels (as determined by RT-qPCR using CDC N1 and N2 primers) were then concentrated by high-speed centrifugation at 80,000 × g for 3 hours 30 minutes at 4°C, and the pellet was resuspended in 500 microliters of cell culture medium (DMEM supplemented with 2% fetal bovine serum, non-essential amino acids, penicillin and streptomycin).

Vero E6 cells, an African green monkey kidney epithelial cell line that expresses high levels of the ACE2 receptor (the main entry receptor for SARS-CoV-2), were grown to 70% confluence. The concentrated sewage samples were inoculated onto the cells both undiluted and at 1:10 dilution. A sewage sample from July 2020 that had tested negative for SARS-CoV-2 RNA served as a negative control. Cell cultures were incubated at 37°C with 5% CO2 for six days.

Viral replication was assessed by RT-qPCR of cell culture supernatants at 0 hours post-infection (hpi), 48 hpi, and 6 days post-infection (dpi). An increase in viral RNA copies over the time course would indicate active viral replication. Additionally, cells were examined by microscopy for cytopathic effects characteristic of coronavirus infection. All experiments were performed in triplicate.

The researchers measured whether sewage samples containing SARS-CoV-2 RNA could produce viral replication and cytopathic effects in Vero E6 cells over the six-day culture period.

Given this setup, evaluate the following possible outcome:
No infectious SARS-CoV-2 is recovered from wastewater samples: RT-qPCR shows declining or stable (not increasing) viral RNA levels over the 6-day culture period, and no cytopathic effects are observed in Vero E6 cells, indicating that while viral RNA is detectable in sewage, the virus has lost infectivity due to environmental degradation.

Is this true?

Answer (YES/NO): YES